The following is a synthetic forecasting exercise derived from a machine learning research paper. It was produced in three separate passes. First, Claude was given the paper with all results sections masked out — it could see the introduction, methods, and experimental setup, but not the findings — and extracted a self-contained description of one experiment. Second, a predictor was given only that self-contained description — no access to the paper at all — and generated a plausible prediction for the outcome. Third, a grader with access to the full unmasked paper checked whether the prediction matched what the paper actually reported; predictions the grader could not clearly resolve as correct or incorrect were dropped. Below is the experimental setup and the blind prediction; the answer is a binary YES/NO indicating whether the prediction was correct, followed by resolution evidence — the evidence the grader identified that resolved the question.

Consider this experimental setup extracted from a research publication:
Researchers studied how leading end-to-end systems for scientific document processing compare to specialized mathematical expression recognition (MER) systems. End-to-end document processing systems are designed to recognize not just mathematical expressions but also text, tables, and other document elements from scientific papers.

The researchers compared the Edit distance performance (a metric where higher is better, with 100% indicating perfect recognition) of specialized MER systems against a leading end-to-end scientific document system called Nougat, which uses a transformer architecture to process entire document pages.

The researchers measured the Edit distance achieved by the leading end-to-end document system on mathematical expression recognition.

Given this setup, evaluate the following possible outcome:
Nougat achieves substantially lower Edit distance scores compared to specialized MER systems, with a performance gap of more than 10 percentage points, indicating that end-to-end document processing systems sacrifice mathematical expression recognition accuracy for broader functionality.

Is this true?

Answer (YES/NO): NO